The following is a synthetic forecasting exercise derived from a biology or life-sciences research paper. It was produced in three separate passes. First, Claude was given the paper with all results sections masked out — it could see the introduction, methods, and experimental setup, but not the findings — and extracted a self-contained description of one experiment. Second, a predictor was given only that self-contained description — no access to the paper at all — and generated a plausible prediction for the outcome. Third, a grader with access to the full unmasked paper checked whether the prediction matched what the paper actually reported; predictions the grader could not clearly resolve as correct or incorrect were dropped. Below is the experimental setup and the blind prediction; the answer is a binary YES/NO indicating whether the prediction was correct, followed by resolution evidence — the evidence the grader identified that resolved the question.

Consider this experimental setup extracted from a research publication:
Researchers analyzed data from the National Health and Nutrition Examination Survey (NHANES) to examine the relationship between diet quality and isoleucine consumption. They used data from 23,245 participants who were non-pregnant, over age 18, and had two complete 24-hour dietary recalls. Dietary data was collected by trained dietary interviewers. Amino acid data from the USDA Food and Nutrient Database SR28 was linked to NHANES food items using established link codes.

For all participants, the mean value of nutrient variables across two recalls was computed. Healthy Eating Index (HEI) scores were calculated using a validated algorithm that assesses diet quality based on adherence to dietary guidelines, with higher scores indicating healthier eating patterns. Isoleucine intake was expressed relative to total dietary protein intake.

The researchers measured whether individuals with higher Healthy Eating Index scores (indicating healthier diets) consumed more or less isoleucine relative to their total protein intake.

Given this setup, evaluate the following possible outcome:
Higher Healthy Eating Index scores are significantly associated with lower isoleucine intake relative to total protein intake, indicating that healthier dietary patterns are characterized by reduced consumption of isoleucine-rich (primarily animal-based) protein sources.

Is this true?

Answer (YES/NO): NO